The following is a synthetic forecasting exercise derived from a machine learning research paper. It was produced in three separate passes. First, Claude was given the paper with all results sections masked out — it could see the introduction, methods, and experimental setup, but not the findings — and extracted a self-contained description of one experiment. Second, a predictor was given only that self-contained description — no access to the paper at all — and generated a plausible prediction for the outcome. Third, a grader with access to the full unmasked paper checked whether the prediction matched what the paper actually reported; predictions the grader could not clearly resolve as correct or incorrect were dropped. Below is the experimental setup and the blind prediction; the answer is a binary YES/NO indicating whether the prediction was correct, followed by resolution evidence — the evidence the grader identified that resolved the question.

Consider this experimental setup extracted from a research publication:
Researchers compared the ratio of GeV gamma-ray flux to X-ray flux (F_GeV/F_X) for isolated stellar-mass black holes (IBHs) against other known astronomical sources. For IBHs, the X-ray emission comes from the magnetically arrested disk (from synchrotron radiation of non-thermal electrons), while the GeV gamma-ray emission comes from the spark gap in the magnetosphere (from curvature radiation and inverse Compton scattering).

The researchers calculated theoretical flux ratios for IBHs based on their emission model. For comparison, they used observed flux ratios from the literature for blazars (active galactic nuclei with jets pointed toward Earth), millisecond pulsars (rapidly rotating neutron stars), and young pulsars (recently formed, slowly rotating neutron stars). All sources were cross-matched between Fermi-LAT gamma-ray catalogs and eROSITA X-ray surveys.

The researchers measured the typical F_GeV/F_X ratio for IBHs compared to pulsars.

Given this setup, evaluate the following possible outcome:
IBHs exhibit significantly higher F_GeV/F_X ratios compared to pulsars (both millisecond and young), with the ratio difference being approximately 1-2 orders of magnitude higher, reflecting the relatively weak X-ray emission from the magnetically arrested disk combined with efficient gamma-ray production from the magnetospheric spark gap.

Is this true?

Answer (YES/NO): NO